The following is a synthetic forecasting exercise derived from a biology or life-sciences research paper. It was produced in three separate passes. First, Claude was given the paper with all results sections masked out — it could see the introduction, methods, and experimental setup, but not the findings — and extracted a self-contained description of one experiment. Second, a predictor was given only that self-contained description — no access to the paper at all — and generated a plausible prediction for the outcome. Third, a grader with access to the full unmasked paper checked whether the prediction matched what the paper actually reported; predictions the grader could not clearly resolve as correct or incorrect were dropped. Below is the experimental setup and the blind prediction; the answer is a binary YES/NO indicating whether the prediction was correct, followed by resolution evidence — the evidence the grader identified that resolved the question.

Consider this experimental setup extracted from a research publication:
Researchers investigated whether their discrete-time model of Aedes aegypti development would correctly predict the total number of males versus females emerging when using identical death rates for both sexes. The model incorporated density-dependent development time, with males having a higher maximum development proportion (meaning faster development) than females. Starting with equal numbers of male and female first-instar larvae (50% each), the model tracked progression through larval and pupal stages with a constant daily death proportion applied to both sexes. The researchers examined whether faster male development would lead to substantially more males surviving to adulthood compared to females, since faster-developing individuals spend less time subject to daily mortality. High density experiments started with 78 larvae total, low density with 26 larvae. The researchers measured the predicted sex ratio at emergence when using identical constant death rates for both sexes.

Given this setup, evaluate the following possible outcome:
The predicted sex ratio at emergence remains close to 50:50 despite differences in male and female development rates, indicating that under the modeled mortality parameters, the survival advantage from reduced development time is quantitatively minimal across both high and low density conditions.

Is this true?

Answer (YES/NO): YES